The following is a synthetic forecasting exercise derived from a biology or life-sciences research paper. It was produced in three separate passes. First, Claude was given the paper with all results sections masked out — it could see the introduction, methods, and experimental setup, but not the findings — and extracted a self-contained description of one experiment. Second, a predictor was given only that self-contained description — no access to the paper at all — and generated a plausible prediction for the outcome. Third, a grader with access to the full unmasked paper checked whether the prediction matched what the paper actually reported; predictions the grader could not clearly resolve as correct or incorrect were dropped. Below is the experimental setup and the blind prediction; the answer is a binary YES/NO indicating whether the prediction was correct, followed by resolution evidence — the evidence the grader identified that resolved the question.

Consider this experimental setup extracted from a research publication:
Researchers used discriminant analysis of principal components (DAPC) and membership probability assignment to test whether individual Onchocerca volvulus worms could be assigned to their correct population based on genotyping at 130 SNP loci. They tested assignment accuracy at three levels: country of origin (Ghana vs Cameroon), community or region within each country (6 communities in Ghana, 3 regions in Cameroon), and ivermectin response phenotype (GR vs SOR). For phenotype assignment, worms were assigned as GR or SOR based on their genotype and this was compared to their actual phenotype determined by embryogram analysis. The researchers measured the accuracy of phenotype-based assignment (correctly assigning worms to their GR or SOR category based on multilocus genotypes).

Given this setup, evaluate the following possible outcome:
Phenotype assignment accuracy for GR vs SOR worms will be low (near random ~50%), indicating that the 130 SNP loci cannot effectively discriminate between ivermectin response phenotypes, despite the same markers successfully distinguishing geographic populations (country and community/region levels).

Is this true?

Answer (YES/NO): NO